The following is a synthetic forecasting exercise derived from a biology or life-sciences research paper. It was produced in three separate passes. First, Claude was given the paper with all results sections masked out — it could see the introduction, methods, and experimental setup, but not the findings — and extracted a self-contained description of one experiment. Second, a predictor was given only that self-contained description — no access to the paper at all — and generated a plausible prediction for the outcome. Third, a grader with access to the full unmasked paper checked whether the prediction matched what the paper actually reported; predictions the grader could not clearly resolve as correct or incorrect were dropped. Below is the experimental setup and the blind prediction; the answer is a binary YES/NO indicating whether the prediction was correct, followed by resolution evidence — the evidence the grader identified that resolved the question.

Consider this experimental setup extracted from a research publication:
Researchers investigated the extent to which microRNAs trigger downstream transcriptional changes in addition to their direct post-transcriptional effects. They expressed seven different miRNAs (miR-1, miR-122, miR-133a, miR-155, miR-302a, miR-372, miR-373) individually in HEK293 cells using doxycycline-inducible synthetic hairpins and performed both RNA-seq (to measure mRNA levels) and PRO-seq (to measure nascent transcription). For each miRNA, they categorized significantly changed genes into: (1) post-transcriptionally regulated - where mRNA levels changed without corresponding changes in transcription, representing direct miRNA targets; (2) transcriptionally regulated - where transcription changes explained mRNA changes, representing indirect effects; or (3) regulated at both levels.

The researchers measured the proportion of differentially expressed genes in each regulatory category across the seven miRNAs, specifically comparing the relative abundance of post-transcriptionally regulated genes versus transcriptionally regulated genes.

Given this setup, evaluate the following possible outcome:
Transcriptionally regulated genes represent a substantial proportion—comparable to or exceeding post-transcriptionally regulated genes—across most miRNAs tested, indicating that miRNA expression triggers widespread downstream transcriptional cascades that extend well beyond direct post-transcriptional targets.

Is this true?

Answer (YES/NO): NO